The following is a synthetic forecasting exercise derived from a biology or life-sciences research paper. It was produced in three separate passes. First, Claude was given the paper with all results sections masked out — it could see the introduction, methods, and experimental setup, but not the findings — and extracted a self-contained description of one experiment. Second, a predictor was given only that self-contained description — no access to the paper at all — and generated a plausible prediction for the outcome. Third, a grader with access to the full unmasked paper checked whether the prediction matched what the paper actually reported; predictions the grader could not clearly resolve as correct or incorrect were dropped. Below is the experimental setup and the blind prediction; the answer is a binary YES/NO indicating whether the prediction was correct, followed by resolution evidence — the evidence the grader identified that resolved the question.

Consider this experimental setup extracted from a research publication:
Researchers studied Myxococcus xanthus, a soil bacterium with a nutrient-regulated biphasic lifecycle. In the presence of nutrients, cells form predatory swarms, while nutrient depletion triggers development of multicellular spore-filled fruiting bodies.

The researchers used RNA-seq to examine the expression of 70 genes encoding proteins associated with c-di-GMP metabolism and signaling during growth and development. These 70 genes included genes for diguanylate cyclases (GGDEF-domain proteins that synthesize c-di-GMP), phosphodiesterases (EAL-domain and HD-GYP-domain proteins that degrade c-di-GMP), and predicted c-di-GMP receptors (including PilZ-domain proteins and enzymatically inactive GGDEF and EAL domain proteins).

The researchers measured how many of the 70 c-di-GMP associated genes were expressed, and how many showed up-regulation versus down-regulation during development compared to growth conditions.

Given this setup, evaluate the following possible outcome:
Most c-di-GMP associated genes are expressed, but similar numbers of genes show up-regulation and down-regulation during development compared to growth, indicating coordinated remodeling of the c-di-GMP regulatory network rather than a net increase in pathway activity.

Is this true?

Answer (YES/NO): NO